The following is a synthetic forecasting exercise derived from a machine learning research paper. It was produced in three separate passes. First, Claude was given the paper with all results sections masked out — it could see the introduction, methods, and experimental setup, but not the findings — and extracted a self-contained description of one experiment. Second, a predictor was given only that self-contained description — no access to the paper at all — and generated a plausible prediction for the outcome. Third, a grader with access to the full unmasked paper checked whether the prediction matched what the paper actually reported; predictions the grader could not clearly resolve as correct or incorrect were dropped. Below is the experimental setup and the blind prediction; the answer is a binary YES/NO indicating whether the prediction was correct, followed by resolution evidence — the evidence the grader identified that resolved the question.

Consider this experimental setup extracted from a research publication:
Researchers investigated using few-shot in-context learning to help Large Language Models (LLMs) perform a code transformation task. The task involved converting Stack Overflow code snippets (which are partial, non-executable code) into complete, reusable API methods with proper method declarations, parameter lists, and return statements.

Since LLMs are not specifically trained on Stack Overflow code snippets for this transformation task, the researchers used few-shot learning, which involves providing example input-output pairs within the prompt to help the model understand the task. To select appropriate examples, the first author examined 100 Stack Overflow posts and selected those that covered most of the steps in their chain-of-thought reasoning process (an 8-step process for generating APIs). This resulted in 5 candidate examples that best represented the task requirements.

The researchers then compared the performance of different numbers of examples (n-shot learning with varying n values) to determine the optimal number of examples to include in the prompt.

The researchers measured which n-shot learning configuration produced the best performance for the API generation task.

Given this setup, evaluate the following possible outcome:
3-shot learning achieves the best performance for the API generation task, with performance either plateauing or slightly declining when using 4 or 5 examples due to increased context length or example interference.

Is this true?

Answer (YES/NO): NO